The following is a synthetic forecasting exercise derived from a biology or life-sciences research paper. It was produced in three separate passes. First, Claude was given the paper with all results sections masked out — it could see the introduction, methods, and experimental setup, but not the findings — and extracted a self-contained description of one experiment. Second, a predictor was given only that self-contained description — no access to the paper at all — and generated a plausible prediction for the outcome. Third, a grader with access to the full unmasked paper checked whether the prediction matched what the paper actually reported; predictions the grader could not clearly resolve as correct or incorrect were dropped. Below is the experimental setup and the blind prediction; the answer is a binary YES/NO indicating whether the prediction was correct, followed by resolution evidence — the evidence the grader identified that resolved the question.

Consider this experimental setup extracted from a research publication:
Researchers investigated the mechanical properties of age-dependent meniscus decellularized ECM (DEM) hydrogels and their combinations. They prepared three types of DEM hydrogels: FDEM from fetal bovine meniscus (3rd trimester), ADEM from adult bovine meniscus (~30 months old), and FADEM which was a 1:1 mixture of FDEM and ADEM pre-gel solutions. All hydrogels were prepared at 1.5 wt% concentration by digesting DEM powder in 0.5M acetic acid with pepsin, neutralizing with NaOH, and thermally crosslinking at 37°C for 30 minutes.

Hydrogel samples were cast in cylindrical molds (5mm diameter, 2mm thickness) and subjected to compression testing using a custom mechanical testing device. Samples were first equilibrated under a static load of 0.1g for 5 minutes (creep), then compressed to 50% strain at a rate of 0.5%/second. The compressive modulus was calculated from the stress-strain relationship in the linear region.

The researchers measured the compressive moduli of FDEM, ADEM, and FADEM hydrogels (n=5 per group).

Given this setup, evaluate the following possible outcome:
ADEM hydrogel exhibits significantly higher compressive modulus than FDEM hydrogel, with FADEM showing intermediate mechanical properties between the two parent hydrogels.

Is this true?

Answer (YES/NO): YES